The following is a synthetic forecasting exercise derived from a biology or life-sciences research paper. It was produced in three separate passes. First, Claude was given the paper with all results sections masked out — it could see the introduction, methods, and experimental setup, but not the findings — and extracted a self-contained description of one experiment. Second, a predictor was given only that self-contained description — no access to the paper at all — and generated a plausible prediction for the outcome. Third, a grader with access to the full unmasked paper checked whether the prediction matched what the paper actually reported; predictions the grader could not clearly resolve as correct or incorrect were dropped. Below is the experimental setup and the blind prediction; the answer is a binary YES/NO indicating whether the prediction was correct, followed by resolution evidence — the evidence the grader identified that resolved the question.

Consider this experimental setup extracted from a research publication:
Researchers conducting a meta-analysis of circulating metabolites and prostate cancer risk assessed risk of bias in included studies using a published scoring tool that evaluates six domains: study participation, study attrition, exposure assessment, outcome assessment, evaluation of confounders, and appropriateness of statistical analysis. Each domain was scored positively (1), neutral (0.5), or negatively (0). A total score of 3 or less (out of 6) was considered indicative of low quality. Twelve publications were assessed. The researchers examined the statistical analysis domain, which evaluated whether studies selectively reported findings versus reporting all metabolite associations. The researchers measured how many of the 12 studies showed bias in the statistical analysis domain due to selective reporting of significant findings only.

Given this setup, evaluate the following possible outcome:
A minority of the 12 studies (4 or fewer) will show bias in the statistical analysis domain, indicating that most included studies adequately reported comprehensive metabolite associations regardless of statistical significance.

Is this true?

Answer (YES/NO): YES